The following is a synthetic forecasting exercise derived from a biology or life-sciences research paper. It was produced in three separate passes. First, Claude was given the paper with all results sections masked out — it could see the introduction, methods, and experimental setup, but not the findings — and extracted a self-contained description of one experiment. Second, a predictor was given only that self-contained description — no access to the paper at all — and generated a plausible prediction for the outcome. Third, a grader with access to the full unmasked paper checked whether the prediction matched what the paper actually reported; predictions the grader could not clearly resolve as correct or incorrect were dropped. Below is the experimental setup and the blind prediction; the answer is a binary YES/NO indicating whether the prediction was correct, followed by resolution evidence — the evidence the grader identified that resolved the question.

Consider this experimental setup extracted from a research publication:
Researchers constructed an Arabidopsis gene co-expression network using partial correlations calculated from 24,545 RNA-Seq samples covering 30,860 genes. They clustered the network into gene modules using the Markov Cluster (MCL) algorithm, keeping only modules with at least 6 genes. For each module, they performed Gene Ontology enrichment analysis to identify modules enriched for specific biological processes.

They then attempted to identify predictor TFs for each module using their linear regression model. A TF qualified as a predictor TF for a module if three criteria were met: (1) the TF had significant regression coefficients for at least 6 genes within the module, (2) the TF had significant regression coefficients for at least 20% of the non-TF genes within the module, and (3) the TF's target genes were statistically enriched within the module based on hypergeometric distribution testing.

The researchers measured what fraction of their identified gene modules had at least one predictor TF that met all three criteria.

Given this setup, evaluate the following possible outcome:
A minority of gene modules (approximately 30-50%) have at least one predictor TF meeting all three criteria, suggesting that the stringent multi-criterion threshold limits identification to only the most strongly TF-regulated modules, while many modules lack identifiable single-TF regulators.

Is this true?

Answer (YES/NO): NO